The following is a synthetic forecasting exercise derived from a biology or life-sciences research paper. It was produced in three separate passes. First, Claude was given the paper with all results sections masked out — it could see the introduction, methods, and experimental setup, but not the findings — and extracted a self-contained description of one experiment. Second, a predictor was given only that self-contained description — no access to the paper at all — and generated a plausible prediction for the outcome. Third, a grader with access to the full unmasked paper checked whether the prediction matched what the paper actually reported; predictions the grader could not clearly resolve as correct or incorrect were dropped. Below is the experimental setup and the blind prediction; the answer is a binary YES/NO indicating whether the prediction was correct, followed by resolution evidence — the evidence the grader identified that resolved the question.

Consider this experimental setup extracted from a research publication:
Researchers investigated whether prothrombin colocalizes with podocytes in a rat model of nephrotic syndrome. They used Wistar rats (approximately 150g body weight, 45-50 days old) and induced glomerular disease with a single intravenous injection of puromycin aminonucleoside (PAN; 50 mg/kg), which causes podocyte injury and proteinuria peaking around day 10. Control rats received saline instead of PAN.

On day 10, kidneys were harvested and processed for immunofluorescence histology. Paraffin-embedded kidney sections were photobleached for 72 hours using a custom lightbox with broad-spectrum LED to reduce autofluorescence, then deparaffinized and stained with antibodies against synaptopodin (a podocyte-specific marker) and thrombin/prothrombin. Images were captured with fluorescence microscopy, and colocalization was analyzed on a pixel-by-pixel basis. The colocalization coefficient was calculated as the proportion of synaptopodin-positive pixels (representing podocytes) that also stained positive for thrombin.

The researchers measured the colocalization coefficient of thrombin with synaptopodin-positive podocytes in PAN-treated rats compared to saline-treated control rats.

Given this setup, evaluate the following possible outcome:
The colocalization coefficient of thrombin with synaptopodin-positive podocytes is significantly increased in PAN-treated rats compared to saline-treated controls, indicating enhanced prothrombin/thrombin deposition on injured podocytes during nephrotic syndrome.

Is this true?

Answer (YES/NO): YES